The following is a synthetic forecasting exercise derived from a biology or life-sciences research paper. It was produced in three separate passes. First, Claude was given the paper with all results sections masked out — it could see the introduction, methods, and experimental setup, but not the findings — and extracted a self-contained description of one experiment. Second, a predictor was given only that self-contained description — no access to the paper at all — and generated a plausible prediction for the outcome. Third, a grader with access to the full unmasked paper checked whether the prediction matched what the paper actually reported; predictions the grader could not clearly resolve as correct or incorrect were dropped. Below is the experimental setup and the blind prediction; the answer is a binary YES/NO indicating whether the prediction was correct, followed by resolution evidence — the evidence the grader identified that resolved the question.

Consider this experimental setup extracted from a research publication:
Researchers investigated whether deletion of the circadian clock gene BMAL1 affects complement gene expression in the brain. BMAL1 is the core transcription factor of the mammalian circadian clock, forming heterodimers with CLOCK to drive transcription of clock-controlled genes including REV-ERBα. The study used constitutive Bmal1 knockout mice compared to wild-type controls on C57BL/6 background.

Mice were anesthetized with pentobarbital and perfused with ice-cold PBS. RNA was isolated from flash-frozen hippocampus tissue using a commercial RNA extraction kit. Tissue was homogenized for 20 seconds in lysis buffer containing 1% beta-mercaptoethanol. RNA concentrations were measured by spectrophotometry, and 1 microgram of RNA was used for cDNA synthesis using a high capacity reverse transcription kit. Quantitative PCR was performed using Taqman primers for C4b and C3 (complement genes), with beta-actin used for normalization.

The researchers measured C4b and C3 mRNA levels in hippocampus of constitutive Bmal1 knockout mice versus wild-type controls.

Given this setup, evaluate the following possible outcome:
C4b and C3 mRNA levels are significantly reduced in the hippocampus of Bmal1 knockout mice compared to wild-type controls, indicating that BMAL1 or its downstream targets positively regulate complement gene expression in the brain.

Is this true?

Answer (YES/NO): NO